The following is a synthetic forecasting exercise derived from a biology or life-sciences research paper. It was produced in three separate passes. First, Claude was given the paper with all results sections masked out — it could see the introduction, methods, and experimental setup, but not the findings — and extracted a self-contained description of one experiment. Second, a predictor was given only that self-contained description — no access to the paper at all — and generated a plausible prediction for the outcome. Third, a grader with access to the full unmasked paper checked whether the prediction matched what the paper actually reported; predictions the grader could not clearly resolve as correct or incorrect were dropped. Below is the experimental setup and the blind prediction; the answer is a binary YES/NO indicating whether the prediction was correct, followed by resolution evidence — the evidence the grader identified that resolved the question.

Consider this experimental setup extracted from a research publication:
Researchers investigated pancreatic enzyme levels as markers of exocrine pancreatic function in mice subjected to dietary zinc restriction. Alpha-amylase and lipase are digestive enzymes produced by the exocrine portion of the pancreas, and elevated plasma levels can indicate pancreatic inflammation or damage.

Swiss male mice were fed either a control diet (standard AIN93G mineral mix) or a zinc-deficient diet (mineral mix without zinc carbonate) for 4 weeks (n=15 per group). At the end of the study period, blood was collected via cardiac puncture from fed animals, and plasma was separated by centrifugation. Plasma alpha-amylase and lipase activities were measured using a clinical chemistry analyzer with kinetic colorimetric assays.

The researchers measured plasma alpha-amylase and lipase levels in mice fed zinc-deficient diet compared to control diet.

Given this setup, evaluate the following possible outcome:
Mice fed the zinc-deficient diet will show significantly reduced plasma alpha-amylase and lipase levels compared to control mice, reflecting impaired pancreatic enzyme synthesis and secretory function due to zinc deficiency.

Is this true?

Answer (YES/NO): NO